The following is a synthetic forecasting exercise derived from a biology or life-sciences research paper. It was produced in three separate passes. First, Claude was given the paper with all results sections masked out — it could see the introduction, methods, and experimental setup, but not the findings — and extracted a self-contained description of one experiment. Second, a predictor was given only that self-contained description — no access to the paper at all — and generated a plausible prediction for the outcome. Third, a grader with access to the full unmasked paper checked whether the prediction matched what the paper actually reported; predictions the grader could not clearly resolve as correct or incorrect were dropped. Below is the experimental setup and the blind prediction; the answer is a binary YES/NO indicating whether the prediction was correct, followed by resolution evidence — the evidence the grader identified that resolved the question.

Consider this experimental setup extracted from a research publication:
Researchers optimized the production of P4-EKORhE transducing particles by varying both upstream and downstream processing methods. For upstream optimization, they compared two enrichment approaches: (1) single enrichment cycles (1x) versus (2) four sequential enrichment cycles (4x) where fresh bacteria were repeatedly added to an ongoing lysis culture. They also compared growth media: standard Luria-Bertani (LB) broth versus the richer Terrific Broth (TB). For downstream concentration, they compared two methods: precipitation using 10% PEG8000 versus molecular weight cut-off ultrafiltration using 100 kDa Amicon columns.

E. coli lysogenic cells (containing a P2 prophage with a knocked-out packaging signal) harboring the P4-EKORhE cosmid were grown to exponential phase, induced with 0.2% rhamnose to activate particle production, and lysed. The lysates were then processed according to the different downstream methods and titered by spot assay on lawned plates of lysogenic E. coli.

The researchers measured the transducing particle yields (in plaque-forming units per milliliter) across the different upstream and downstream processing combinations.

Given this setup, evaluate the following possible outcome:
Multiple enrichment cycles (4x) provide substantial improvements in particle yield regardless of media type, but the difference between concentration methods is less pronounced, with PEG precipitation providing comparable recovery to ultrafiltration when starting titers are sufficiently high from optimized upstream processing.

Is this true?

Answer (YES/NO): NO